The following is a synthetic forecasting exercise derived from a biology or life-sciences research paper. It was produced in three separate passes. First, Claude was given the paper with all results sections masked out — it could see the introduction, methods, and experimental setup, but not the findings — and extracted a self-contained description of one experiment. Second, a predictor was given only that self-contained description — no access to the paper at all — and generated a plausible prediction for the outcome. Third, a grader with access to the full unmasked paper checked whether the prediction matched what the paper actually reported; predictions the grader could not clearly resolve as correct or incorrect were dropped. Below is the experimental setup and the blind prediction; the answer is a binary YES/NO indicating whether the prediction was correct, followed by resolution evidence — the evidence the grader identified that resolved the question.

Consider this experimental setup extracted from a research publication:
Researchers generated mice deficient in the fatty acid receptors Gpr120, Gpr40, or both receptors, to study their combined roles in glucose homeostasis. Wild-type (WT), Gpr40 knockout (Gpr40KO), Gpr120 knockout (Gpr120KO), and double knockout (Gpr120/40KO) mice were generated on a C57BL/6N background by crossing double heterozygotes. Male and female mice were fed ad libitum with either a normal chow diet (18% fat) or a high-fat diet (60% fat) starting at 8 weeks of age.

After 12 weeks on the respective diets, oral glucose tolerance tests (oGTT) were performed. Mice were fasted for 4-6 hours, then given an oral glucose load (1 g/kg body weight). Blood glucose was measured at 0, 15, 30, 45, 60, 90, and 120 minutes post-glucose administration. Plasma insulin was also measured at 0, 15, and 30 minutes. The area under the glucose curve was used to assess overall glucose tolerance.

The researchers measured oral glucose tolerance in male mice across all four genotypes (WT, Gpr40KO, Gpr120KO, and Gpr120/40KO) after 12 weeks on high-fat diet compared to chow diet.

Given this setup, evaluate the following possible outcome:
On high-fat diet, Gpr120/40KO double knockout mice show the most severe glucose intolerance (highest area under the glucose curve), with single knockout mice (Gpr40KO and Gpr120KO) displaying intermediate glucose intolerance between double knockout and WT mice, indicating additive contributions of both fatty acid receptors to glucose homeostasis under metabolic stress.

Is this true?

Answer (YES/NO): NO